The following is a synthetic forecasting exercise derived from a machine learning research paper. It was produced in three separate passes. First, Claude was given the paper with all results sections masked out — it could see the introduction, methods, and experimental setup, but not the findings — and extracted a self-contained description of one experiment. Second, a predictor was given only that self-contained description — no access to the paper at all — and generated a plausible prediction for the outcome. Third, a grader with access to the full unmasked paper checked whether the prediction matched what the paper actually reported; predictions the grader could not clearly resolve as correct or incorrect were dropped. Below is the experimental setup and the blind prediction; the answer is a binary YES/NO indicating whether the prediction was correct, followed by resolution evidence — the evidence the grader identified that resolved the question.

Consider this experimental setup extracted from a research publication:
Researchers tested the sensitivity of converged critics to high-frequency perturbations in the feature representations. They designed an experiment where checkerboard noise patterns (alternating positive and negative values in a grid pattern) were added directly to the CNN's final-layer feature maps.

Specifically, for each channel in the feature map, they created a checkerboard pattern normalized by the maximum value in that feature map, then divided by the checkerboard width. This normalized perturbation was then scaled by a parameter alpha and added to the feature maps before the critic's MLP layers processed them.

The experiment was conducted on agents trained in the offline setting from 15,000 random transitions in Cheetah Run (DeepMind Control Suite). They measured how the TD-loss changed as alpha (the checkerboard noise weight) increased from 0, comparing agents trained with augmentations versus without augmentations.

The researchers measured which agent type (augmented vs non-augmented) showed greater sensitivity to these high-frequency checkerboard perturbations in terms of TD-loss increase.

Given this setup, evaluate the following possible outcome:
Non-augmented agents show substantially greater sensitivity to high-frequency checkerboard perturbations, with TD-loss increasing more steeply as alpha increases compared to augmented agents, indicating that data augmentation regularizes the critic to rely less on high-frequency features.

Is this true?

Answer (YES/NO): YES